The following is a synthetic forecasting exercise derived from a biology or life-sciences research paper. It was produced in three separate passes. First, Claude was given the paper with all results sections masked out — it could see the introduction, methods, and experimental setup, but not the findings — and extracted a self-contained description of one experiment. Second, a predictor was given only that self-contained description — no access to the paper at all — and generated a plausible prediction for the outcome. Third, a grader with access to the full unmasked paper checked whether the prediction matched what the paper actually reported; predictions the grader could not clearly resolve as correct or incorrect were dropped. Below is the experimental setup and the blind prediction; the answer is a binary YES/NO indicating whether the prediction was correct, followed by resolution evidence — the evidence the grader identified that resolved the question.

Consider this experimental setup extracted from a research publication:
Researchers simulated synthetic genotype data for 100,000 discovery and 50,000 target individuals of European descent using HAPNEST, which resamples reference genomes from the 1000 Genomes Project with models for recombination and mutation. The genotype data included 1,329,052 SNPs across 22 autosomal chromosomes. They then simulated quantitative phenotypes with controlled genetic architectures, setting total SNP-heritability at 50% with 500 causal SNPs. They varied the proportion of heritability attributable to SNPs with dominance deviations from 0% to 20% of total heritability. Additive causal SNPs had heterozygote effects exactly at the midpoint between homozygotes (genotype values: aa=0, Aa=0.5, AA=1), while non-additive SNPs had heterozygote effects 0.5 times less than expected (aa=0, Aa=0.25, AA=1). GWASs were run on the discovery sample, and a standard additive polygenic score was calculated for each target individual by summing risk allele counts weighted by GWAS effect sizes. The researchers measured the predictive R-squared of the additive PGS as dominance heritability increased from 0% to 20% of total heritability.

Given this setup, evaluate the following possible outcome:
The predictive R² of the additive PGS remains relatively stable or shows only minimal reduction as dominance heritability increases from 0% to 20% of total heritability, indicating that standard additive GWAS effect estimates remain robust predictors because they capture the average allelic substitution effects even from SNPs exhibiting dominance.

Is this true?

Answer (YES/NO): YES